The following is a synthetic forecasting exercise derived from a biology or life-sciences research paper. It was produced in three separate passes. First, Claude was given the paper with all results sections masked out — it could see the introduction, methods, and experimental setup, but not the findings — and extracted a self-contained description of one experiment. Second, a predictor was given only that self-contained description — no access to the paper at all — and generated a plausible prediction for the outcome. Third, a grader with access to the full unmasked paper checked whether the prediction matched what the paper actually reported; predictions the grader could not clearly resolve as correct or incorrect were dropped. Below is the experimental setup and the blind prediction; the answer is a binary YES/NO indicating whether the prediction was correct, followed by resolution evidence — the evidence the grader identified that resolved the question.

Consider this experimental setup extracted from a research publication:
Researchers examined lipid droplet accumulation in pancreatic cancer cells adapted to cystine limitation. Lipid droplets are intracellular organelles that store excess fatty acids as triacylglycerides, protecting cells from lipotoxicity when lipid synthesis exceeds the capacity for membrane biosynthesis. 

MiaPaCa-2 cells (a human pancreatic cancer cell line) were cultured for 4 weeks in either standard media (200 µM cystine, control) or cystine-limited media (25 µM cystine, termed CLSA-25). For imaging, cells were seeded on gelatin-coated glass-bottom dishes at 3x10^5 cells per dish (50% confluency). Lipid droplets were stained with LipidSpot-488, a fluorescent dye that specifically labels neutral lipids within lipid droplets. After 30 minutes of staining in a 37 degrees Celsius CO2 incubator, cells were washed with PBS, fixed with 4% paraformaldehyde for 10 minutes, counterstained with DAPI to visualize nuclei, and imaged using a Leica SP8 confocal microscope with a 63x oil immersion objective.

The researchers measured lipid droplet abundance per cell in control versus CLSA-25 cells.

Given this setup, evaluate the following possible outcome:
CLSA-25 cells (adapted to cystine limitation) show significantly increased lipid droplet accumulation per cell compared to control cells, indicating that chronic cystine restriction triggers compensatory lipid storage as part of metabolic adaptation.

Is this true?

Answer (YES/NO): YES